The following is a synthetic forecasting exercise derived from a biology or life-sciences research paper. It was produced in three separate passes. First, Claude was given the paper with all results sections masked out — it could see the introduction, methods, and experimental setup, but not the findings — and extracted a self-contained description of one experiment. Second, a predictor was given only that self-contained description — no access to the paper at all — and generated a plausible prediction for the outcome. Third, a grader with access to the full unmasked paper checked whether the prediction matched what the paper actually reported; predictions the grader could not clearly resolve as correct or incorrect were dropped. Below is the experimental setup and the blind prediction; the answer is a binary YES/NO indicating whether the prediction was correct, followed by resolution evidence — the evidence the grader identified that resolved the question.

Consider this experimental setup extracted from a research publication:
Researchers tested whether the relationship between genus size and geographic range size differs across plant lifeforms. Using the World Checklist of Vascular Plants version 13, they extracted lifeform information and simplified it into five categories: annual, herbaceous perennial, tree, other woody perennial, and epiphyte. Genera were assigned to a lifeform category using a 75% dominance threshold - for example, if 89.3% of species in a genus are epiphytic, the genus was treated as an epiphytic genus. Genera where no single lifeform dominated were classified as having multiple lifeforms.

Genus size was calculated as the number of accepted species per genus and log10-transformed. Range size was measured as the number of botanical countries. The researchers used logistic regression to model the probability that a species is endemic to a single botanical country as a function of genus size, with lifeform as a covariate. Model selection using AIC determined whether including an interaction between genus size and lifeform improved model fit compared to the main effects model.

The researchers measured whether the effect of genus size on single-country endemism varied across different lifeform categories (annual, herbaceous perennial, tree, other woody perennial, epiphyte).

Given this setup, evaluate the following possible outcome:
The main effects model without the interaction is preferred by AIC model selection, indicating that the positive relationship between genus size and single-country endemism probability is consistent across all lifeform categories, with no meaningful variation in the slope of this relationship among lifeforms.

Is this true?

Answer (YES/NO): NO